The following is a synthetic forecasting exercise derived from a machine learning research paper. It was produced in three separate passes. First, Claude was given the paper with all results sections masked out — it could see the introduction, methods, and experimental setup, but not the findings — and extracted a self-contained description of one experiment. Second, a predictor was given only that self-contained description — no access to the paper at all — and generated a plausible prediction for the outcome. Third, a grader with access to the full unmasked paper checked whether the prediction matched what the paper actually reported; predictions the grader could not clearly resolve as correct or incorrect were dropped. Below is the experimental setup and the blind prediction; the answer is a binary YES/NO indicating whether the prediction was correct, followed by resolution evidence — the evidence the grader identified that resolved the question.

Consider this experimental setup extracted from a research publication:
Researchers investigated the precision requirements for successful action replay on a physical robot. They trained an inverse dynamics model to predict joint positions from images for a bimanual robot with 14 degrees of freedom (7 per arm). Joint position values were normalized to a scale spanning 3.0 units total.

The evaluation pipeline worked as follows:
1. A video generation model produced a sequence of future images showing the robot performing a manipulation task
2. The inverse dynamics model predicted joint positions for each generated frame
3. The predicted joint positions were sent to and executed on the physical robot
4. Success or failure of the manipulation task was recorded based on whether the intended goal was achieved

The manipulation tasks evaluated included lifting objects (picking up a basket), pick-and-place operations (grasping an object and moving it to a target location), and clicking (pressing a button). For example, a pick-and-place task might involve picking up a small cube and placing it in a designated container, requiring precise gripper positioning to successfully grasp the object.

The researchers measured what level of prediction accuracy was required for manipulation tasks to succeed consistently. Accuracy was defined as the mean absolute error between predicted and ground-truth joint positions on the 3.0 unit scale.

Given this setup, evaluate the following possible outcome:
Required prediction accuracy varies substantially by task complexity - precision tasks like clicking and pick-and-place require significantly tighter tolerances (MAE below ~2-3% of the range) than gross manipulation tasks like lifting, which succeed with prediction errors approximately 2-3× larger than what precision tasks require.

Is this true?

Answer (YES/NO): NO